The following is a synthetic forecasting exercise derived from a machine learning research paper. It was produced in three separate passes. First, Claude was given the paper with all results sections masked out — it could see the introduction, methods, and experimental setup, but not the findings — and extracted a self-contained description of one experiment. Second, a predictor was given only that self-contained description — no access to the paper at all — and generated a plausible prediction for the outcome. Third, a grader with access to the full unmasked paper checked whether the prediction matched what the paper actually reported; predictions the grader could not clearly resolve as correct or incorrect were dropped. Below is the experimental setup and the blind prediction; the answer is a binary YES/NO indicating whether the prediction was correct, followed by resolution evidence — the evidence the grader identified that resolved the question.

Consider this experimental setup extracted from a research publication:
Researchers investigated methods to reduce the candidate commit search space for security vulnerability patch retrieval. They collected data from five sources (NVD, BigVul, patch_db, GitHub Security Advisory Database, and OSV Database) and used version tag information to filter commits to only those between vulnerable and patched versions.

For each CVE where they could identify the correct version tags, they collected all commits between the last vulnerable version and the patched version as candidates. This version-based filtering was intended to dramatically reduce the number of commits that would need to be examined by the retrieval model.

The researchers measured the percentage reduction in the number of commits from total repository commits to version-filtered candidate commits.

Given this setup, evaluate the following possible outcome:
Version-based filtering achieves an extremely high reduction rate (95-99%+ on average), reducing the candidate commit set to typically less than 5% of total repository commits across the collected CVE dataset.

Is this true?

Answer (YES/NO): YES